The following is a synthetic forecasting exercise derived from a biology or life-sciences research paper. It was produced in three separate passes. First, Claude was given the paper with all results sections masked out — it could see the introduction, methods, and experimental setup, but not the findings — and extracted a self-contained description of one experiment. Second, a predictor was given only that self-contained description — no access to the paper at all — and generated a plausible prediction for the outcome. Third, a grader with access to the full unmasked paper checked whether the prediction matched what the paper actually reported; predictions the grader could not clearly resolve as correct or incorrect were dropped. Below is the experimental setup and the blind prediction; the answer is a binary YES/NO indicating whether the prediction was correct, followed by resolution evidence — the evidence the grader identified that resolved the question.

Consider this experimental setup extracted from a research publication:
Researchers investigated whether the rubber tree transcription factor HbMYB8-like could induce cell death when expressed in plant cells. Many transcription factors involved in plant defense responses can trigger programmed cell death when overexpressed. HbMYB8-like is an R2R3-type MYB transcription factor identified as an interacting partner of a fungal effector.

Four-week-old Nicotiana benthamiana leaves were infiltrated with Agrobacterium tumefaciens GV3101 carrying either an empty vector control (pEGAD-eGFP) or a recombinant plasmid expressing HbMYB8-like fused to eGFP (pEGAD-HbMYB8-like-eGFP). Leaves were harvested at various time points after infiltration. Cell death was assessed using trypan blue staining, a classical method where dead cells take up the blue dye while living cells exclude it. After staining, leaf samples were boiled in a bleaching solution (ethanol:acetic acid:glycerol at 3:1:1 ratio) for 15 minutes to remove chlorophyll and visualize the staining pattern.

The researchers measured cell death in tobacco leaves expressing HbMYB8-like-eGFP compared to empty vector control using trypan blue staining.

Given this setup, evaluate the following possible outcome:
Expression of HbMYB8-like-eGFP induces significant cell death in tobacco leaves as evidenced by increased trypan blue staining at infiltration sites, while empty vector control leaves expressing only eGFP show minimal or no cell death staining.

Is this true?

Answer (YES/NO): YES